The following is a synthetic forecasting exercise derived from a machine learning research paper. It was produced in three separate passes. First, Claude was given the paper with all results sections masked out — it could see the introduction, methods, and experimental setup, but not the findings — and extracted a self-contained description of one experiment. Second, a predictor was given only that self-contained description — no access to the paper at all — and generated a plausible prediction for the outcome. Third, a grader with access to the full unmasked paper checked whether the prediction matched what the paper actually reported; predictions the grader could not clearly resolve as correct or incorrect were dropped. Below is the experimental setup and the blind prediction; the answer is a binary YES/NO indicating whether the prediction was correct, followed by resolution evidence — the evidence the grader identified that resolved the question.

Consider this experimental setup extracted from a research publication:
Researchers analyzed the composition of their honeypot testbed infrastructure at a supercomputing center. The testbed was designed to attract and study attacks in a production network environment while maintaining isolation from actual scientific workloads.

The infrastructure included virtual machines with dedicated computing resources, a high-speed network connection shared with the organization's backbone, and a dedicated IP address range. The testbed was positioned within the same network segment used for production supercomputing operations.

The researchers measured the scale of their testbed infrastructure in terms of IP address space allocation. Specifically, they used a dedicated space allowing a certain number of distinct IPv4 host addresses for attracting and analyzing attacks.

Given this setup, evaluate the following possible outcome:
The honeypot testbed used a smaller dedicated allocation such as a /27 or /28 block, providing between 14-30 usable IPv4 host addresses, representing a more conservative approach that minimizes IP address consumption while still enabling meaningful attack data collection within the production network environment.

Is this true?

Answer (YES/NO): NO